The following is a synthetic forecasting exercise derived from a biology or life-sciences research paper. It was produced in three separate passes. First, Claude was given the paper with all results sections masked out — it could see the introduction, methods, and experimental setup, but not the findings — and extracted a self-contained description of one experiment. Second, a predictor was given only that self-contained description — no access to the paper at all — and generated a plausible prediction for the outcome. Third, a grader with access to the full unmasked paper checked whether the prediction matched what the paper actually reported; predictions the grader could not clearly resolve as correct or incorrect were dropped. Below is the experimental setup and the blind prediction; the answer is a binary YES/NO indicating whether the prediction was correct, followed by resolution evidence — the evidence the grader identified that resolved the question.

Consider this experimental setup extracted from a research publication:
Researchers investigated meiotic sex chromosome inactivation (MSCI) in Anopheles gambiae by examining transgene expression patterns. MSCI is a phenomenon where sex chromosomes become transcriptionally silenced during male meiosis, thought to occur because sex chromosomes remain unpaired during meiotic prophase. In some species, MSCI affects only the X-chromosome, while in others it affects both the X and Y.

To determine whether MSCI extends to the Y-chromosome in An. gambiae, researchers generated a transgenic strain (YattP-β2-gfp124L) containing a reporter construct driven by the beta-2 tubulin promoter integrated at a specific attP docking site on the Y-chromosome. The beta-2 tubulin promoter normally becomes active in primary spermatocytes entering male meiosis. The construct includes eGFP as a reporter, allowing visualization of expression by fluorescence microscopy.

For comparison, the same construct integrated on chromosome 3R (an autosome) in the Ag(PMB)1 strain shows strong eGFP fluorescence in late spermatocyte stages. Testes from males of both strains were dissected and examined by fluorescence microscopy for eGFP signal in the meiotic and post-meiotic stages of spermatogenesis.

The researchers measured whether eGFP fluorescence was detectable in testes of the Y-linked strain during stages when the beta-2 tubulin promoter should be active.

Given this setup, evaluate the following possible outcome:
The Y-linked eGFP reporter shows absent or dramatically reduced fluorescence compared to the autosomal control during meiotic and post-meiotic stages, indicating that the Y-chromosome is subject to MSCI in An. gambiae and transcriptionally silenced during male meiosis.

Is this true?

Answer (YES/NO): YES